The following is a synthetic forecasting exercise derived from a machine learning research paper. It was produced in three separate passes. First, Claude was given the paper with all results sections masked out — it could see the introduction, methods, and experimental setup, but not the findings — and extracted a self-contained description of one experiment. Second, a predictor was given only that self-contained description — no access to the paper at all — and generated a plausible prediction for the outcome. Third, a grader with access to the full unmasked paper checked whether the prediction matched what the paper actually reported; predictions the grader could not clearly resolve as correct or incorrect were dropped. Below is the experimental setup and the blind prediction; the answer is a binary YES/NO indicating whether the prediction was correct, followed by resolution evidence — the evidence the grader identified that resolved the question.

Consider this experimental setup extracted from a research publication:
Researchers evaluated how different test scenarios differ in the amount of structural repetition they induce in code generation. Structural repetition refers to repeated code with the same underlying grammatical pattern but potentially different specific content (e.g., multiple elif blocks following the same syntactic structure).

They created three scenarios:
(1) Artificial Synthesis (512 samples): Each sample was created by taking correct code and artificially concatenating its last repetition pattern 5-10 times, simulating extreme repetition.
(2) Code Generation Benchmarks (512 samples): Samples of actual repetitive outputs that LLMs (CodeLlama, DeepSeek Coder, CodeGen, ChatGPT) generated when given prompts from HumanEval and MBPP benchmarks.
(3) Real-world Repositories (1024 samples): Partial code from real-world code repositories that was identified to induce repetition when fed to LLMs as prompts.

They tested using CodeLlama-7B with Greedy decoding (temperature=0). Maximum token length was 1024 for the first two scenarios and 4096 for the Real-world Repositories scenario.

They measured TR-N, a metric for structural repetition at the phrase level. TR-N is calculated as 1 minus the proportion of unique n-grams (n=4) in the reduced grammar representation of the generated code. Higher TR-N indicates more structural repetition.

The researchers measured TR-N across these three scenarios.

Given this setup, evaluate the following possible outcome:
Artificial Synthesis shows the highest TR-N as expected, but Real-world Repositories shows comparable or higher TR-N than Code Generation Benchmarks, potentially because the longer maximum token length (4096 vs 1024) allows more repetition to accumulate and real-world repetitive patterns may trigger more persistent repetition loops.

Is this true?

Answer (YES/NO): YES